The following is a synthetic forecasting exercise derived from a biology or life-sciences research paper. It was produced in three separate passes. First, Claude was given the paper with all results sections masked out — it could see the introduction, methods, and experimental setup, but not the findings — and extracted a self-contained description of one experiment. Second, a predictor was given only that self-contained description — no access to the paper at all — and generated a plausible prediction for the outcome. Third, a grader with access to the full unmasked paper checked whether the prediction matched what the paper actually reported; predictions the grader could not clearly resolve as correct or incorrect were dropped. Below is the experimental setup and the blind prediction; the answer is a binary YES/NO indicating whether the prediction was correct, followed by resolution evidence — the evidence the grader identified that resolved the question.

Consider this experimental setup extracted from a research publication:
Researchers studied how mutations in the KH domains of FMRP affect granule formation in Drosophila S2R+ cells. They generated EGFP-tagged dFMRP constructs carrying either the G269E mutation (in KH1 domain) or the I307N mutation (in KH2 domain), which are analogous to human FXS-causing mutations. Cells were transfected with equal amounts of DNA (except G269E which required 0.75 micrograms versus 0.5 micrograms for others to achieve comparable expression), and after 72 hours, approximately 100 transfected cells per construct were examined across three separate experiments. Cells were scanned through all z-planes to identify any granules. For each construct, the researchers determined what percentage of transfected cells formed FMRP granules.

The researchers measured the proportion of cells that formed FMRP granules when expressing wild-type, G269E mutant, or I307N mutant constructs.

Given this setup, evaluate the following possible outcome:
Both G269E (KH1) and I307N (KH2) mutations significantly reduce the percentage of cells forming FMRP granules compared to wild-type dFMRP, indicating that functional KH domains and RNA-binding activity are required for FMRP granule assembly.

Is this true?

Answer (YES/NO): NO